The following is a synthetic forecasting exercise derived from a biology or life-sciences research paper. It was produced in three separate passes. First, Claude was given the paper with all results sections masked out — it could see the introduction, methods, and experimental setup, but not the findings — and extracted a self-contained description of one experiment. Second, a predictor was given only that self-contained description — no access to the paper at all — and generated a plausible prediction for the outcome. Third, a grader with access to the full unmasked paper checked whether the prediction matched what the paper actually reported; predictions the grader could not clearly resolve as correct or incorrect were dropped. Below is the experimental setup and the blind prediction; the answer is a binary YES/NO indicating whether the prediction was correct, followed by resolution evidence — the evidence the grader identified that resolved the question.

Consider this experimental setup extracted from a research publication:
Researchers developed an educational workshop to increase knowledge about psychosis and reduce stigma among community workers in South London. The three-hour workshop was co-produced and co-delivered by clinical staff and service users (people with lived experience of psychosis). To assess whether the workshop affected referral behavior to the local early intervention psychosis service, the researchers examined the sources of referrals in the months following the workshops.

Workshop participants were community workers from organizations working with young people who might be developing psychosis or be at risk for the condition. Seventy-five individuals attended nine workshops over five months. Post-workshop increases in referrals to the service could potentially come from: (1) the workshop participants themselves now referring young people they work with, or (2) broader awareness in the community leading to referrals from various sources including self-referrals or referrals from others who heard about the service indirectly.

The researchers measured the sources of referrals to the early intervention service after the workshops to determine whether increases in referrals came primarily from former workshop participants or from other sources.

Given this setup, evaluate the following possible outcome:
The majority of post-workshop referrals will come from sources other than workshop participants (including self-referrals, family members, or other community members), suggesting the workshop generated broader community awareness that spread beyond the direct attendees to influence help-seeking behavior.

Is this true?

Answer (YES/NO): NO